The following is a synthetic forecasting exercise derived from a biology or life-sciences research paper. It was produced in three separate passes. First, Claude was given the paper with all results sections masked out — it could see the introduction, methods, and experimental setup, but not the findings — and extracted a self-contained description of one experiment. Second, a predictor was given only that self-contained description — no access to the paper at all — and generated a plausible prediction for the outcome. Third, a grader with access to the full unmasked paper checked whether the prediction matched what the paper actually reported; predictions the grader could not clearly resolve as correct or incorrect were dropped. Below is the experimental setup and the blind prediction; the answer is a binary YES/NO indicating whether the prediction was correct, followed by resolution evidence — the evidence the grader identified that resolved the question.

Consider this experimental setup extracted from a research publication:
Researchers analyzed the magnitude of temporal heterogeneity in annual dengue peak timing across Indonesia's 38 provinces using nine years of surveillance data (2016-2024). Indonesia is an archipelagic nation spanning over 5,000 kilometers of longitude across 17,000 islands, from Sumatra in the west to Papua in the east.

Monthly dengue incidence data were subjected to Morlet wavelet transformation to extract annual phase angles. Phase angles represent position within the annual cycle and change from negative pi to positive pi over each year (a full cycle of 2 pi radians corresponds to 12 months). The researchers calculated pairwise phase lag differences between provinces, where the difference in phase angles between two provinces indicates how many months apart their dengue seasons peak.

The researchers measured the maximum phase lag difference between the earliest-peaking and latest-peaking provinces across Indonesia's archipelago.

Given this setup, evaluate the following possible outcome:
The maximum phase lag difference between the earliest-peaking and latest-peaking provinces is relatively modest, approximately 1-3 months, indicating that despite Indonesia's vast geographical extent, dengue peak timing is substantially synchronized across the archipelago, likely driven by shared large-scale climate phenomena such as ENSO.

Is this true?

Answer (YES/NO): NO